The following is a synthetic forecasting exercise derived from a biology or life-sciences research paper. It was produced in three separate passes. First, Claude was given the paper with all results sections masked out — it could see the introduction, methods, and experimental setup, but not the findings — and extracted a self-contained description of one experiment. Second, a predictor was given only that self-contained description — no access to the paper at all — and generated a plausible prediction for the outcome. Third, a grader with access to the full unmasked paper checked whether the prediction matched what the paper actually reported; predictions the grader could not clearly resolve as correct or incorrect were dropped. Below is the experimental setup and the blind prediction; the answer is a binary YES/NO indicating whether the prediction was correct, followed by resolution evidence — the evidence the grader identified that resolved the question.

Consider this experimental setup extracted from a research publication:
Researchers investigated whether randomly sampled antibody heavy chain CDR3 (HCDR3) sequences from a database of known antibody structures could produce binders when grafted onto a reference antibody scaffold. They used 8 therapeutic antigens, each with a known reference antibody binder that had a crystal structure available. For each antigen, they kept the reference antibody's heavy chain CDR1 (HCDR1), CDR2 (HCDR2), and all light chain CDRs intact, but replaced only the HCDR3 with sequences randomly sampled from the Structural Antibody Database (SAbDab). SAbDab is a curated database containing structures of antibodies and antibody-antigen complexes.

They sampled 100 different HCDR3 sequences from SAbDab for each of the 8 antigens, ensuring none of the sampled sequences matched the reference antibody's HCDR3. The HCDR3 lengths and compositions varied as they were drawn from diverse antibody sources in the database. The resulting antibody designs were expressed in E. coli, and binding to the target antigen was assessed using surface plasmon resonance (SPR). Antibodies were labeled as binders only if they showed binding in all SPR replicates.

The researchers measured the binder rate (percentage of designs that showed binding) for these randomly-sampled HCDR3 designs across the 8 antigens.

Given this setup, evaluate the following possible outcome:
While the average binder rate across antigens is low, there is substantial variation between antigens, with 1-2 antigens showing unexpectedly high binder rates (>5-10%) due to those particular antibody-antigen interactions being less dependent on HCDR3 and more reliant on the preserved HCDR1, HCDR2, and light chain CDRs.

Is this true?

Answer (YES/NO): NO